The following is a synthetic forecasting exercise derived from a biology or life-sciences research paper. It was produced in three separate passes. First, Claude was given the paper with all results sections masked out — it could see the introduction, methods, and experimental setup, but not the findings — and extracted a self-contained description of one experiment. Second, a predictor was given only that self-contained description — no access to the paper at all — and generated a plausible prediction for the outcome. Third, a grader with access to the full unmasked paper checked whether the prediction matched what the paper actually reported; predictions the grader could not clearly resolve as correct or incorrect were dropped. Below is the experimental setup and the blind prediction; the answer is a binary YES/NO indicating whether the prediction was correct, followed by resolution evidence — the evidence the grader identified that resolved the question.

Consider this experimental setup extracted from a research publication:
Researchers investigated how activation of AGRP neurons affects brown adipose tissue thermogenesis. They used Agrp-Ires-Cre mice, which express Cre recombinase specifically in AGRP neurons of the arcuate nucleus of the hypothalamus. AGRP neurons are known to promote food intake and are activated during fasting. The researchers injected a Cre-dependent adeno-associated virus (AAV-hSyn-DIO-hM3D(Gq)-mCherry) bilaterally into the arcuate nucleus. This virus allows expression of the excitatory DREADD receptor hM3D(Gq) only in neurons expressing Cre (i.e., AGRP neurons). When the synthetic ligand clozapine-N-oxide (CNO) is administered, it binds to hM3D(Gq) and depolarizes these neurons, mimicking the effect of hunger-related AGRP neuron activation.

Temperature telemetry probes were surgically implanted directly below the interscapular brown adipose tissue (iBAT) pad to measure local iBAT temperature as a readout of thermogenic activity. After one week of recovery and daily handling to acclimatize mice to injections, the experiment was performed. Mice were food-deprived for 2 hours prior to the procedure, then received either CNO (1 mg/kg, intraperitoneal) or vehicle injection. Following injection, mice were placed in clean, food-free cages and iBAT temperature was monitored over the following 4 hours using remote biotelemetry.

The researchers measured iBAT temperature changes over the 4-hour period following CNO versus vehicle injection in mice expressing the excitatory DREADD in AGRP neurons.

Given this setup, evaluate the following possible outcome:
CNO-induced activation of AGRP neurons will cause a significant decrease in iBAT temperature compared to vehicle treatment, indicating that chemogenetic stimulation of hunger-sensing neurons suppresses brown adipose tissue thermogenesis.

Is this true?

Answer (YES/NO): YES